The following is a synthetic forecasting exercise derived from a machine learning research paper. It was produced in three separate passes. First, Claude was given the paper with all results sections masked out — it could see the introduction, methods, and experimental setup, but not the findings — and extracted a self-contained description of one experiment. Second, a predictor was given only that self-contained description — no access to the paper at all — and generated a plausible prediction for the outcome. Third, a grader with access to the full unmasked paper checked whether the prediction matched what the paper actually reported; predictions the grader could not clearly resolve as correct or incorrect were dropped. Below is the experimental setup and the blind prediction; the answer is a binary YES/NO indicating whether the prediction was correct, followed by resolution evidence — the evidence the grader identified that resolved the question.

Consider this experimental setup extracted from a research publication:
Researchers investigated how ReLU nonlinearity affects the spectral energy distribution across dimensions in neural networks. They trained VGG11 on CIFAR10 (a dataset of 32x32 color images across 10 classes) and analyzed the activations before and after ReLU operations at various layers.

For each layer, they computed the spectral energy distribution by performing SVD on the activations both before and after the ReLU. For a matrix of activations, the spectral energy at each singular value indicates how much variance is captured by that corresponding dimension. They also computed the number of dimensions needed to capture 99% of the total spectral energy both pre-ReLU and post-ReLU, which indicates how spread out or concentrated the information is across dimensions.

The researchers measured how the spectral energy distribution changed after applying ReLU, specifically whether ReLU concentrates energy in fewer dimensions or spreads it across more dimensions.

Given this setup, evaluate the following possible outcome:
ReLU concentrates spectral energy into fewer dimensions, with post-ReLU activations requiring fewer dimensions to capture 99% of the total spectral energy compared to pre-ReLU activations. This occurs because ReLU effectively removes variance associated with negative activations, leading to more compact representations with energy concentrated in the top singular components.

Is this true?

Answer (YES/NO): NO